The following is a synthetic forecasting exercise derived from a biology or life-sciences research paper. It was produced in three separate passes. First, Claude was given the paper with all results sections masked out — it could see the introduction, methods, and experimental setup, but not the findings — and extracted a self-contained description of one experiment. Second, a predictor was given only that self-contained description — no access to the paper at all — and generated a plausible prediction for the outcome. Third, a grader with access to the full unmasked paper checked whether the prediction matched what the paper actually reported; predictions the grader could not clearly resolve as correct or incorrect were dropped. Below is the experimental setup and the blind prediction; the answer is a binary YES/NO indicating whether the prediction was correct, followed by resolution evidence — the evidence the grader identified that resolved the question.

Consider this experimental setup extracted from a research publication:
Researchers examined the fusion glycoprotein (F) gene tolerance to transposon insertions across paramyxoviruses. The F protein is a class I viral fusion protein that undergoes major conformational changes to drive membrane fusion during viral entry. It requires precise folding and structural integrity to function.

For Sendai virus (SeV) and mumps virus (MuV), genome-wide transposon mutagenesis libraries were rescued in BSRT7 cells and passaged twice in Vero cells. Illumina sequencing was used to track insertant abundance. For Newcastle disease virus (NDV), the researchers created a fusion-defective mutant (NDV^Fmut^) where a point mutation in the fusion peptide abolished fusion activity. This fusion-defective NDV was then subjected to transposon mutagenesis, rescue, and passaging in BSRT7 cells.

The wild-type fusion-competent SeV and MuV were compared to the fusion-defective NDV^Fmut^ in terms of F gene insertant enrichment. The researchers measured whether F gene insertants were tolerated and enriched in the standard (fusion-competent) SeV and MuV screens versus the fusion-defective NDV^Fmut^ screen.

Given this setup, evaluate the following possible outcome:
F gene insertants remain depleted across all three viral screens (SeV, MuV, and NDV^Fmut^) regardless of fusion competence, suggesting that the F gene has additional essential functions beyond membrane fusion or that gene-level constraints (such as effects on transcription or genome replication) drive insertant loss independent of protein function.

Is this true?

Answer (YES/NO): NO